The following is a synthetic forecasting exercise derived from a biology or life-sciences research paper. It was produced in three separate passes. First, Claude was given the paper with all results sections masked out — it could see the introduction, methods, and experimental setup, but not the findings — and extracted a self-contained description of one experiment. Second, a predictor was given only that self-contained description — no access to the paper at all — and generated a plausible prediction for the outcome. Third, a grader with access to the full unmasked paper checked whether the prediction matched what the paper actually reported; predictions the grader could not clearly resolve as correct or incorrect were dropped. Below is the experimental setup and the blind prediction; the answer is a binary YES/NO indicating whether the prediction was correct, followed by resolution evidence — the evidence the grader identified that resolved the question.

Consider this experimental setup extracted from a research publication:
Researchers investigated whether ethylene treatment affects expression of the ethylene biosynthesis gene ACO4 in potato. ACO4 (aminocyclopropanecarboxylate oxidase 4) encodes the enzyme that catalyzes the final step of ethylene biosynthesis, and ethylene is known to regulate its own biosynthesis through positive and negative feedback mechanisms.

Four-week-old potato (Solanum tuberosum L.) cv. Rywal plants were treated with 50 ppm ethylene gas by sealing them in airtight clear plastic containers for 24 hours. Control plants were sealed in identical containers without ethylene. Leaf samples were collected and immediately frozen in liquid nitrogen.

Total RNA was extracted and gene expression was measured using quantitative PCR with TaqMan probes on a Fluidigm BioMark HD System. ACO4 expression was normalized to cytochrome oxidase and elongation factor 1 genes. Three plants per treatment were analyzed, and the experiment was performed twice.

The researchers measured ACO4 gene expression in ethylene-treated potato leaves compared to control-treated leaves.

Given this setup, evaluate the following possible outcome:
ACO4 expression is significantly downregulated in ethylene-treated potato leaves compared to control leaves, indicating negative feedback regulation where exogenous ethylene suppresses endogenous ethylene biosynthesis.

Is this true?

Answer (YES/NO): NO